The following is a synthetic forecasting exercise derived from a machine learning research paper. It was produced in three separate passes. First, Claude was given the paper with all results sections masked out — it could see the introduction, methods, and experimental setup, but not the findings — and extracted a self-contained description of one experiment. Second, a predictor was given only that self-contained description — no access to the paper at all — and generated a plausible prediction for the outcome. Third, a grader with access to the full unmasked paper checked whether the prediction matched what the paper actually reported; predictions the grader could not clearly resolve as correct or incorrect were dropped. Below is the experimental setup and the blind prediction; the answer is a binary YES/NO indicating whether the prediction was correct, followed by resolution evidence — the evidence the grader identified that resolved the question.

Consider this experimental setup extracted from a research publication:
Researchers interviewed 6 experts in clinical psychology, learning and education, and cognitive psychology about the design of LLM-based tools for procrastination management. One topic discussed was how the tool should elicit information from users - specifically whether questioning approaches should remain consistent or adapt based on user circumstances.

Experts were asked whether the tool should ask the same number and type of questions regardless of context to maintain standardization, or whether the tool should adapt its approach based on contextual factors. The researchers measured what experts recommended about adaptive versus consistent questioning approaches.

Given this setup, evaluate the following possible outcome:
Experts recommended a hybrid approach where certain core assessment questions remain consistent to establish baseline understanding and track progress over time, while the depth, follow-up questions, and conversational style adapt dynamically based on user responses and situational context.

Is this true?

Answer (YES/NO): NO